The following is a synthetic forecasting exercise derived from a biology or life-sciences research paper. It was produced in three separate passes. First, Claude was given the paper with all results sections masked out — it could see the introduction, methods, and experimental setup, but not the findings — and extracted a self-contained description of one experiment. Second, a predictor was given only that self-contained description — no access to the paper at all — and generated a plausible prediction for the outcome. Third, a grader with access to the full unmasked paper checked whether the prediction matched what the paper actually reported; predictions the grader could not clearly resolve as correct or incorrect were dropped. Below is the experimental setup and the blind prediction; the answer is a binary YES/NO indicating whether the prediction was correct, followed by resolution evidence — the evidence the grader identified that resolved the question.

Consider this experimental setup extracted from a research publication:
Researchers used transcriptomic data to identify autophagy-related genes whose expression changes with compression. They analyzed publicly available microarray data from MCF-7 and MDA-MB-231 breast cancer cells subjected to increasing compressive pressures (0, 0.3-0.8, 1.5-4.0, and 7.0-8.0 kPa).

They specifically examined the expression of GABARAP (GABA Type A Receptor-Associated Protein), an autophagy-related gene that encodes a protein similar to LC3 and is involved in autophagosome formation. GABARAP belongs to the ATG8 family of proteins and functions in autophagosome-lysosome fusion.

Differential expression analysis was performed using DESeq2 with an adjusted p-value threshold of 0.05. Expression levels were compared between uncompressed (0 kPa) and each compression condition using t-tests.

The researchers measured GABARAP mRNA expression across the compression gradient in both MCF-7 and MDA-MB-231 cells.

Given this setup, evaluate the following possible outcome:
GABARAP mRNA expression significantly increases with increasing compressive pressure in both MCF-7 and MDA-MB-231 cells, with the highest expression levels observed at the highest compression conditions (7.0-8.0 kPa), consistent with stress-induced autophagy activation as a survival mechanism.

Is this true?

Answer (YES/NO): NO